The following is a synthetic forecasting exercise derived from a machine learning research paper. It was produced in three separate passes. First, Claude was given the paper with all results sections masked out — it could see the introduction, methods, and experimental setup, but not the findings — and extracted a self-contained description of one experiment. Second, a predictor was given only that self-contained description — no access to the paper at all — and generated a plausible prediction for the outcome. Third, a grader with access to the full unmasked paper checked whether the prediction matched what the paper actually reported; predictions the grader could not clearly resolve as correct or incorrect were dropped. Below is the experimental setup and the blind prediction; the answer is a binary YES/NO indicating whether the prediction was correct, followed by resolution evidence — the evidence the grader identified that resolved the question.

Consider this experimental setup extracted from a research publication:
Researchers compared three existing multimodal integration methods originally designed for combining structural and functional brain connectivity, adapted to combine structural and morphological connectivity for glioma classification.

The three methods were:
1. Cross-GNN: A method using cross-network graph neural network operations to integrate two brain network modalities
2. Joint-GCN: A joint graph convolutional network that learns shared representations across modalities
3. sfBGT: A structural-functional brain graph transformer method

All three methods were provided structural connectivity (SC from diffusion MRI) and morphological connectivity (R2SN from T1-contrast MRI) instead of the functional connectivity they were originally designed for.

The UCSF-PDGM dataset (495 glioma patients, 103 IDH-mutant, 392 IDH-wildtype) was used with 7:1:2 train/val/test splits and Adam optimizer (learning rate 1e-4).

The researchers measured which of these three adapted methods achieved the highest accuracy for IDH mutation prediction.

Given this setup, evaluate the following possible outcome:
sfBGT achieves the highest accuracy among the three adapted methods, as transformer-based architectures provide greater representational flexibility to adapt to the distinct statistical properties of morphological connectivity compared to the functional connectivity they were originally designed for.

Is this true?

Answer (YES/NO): YES